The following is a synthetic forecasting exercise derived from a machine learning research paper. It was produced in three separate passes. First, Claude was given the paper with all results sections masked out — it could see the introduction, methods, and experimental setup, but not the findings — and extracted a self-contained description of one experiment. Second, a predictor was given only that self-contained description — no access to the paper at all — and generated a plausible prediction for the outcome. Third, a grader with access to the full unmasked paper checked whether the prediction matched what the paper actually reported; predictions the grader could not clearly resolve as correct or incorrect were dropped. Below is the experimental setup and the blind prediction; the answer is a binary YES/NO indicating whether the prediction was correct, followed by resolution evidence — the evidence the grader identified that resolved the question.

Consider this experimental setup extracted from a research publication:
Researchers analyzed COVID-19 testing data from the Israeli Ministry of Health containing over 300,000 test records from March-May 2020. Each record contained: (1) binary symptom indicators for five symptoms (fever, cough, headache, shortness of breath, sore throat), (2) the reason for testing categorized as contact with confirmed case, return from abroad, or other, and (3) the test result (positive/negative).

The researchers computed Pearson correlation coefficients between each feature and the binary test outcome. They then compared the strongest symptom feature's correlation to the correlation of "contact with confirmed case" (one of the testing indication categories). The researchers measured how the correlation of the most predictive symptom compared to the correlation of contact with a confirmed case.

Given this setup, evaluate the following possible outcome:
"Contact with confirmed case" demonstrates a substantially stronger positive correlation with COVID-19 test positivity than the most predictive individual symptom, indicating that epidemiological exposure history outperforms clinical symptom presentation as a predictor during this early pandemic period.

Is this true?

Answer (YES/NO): YES